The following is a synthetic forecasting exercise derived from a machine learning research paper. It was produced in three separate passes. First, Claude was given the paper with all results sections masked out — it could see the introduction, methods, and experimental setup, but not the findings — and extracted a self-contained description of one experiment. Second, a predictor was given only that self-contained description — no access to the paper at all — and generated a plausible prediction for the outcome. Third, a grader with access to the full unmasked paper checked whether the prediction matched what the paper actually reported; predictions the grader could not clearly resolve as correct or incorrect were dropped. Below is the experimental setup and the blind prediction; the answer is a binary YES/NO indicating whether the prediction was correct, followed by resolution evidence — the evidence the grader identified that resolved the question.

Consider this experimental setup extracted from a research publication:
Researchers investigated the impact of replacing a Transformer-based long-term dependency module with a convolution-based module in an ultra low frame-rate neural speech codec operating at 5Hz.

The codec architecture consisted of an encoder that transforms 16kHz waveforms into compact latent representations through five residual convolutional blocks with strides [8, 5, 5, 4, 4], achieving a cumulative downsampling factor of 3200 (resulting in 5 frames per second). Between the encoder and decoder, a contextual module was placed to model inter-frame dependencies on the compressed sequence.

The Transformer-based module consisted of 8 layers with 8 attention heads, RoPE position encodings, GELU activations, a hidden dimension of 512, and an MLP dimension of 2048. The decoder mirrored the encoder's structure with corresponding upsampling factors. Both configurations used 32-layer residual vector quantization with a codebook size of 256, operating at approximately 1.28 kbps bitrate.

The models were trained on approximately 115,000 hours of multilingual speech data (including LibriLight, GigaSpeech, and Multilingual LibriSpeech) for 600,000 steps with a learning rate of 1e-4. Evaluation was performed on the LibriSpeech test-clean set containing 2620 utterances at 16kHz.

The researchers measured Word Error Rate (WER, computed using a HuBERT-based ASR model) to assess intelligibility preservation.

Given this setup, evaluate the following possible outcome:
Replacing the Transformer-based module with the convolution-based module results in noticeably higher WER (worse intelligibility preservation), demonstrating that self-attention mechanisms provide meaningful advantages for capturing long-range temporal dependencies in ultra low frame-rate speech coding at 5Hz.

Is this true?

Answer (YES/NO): YES